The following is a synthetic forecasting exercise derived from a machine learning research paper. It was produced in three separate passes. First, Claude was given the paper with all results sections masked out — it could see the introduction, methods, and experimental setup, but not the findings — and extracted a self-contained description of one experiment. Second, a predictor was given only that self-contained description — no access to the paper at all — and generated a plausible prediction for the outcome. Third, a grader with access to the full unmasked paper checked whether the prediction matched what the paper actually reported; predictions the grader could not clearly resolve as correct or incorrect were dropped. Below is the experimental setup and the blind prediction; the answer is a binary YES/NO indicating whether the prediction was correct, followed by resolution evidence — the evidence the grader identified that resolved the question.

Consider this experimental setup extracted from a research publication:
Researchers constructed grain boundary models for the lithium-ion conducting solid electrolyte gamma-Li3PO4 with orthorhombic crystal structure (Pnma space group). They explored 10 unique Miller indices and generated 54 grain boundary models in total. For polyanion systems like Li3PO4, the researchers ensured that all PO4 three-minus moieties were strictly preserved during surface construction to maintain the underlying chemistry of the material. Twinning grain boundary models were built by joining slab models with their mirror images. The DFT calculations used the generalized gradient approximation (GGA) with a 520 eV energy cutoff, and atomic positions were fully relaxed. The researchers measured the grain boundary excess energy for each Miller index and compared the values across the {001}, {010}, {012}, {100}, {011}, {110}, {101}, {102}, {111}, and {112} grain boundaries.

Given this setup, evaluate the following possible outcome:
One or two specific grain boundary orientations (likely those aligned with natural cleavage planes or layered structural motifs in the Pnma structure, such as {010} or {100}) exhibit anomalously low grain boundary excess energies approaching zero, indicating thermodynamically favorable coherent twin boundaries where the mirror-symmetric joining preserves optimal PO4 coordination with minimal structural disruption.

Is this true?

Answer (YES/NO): NO